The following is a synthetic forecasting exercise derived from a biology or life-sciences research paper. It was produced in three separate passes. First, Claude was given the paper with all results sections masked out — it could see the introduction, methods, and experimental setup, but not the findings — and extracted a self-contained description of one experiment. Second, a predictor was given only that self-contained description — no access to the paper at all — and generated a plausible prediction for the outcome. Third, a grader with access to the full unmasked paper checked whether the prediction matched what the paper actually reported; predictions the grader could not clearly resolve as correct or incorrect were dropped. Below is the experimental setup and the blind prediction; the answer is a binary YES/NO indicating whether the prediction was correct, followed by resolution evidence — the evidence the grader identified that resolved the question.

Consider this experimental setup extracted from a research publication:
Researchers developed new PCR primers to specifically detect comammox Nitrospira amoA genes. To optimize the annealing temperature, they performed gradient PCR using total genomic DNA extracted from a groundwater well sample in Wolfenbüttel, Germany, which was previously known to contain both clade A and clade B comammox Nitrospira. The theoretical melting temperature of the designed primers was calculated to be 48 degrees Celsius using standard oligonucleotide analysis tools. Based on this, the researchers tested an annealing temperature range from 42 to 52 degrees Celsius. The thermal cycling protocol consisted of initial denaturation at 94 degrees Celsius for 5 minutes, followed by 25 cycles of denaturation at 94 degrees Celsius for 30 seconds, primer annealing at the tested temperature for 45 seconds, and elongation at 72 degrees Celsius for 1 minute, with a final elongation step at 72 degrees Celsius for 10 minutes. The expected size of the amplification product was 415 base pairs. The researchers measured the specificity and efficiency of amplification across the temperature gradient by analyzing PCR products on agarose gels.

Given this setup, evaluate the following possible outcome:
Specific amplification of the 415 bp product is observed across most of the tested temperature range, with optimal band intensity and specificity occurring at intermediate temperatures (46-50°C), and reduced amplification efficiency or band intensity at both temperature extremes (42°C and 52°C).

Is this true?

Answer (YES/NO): NO